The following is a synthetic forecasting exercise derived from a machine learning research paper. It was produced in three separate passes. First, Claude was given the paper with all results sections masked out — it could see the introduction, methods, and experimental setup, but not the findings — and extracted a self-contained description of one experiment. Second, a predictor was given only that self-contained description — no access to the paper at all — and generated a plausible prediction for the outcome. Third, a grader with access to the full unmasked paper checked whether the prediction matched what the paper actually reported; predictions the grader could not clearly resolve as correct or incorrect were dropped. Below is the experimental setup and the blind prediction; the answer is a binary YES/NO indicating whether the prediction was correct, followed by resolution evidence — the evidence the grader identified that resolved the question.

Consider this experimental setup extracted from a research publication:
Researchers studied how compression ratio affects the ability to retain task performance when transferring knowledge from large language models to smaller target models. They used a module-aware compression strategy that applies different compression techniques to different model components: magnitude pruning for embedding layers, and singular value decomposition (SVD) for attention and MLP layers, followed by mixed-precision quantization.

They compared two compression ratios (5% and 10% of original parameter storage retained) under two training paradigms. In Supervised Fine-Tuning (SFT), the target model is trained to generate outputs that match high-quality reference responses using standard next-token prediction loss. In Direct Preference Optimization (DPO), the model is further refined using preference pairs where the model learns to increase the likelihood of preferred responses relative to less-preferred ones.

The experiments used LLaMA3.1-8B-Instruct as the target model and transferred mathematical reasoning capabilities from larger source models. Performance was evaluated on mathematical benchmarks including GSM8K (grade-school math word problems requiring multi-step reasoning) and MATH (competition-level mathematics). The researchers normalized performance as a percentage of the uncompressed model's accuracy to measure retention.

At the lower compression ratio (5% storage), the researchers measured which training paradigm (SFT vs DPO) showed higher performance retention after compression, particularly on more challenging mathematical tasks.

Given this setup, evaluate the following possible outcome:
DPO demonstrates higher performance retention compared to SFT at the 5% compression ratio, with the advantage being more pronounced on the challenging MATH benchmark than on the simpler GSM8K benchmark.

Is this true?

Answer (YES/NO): NO